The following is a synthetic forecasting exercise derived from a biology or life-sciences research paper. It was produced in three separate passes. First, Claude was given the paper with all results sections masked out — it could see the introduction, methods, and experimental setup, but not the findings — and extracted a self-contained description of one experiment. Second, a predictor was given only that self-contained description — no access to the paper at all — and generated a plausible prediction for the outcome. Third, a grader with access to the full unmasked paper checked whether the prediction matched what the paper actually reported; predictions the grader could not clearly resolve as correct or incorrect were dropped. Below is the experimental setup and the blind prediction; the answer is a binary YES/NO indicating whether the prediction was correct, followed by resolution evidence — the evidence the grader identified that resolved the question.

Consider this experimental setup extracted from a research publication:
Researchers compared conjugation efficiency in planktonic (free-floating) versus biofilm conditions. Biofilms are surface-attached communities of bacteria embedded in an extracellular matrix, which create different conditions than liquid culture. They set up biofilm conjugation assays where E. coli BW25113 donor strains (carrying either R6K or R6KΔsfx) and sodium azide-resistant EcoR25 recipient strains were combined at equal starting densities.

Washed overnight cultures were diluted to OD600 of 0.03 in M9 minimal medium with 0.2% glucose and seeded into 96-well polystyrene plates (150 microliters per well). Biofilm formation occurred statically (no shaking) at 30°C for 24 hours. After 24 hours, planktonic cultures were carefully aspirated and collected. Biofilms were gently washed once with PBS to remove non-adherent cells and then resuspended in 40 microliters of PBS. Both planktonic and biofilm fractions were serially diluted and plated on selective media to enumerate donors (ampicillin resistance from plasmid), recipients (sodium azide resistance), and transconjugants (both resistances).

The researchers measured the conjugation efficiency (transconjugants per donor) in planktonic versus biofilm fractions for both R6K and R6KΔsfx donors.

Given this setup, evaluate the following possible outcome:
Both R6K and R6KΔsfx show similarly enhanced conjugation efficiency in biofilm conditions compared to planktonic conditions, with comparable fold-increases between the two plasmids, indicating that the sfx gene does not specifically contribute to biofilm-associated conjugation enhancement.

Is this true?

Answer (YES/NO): NO